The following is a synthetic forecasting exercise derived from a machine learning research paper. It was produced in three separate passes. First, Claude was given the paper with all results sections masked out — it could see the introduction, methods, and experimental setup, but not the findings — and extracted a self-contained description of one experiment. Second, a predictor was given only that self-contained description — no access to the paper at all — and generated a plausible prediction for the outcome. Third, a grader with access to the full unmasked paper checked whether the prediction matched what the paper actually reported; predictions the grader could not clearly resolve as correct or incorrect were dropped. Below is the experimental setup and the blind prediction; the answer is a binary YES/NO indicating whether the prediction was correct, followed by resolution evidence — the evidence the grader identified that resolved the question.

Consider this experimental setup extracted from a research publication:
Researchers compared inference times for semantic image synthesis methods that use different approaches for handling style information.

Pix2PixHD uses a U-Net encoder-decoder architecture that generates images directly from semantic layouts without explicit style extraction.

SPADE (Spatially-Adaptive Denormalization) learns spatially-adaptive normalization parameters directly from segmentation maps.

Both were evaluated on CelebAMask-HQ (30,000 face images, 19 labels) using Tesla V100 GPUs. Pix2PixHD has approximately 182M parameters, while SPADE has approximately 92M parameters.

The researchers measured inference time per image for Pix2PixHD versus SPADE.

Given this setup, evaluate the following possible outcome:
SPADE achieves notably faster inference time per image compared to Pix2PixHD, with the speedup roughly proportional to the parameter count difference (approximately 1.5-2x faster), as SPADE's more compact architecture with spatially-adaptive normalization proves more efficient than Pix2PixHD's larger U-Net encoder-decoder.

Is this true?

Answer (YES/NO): NO